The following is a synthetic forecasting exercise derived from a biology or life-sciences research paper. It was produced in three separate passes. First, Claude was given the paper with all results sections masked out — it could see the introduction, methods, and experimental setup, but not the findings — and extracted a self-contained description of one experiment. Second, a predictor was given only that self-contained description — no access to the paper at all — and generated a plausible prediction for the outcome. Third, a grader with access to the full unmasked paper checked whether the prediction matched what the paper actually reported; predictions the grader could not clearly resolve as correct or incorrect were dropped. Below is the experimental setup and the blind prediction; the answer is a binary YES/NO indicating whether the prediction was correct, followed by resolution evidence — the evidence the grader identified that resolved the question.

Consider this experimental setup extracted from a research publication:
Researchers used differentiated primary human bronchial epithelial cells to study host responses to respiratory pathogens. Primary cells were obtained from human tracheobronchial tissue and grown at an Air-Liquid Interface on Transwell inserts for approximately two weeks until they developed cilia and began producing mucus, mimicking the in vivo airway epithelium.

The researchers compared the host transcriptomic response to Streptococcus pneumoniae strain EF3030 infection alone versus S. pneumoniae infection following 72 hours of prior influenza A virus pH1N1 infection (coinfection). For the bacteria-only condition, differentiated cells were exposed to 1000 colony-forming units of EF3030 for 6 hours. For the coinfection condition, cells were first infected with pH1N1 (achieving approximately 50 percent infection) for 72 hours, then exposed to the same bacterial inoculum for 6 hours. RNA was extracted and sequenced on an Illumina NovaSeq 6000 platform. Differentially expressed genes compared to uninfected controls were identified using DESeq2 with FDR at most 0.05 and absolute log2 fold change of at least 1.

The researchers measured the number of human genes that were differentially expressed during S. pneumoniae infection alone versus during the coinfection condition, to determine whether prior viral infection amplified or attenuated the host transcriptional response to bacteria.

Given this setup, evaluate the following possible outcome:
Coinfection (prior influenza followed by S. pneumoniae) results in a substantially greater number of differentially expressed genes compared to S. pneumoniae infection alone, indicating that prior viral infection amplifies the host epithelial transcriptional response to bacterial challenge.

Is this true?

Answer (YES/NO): NO